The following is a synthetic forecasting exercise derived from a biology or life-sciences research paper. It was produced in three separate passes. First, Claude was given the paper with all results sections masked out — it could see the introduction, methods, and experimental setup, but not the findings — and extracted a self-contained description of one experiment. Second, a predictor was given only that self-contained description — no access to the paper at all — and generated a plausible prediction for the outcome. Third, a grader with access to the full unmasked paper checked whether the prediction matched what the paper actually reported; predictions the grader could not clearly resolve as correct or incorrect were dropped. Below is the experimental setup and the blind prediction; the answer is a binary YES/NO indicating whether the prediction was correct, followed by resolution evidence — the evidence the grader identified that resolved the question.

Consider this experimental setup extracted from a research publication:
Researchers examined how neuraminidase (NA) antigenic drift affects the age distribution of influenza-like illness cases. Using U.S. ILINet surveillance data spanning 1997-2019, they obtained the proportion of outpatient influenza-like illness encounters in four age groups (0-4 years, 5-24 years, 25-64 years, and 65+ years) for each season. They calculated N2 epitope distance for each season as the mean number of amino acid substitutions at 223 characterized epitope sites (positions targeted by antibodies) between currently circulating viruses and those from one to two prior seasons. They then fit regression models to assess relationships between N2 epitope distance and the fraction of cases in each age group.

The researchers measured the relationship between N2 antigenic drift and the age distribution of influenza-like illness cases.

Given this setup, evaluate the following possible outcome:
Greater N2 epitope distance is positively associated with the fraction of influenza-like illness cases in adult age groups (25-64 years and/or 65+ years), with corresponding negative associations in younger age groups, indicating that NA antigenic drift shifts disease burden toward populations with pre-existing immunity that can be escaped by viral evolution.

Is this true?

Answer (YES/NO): YES